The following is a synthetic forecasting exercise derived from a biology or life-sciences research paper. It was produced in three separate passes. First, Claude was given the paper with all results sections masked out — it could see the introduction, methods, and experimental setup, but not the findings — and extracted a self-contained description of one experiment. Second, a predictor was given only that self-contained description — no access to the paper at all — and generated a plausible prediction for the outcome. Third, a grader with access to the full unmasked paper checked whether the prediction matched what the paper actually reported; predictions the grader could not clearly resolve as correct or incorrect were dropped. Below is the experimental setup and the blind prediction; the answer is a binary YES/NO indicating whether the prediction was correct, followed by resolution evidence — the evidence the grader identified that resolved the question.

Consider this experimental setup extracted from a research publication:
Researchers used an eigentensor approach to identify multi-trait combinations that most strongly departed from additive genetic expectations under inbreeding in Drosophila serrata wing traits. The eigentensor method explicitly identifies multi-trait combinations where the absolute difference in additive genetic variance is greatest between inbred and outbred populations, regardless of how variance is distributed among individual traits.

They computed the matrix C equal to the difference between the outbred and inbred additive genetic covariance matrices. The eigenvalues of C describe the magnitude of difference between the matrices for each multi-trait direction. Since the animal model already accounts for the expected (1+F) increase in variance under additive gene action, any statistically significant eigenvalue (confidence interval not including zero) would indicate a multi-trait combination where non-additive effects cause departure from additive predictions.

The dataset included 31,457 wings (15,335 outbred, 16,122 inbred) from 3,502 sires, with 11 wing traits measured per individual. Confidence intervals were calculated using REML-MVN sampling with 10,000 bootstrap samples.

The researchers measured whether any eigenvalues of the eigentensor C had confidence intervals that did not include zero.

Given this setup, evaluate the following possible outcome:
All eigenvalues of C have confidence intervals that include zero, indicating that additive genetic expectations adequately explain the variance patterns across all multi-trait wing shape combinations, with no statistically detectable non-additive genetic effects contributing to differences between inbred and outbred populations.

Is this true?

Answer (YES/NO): YES